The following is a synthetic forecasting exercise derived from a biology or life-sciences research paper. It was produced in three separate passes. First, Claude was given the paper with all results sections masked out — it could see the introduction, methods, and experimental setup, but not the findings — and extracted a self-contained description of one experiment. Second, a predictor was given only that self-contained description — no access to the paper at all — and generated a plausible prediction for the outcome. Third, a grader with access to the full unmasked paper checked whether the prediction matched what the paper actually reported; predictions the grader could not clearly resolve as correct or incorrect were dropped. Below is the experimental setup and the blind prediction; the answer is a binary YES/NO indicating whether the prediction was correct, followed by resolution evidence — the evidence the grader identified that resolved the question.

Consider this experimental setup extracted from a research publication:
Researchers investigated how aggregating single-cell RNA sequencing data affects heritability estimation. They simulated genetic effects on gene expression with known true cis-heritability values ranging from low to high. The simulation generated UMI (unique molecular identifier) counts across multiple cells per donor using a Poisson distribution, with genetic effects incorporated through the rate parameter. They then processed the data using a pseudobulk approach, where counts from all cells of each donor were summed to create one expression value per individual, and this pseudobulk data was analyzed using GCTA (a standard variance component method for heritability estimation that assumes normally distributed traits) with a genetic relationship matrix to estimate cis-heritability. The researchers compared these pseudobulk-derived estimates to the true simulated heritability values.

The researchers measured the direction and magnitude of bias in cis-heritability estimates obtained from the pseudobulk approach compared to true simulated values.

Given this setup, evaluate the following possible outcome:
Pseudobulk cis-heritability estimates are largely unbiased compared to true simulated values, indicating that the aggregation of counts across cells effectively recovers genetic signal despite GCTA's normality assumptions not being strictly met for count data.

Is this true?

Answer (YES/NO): NO